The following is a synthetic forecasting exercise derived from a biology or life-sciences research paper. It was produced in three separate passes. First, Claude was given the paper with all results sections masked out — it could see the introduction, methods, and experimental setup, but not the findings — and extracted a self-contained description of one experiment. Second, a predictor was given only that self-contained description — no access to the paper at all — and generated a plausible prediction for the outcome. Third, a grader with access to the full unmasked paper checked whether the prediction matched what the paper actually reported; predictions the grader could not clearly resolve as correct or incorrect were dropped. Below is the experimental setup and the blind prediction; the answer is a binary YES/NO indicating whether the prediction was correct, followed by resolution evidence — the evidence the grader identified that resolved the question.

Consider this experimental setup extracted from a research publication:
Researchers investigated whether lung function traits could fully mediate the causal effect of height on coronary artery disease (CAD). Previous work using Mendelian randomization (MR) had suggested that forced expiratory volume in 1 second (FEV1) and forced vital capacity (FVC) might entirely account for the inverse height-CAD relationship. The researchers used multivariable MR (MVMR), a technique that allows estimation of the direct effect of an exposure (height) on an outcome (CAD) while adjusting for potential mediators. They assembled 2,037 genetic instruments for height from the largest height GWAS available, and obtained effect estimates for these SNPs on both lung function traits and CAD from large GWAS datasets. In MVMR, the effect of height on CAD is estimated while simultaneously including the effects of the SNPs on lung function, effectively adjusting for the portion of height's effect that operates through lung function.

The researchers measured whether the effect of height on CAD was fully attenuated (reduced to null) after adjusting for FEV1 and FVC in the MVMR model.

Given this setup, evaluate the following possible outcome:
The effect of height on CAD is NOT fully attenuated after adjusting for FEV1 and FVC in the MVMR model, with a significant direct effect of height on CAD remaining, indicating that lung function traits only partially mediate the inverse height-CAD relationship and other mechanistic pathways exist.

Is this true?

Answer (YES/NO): YES